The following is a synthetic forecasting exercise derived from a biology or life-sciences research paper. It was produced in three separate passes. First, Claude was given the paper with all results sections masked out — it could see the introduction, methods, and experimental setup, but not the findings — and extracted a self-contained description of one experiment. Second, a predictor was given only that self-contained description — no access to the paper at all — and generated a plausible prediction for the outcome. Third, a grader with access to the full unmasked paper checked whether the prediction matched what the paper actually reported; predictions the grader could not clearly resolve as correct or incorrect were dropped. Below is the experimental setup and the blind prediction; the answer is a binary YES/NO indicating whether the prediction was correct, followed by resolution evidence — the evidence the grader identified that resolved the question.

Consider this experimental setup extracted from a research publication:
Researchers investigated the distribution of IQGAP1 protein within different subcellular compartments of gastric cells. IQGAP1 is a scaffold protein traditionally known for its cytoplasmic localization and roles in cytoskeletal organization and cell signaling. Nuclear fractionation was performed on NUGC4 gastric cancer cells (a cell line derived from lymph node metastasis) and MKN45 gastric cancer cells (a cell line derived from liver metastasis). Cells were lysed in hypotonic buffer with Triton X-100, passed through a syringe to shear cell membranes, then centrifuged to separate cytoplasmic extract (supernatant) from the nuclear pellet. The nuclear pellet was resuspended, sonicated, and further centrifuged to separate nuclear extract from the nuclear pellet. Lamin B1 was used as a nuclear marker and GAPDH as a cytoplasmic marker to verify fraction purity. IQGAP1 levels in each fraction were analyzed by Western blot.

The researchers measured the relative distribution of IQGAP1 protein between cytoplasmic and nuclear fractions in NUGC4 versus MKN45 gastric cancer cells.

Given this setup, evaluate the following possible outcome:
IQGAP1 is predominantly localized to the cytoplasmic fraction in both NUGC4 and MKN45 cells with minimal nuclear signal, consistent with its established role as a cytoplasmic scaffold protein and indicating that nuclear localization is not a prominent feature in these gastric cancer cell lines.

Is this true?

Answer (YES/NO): NO